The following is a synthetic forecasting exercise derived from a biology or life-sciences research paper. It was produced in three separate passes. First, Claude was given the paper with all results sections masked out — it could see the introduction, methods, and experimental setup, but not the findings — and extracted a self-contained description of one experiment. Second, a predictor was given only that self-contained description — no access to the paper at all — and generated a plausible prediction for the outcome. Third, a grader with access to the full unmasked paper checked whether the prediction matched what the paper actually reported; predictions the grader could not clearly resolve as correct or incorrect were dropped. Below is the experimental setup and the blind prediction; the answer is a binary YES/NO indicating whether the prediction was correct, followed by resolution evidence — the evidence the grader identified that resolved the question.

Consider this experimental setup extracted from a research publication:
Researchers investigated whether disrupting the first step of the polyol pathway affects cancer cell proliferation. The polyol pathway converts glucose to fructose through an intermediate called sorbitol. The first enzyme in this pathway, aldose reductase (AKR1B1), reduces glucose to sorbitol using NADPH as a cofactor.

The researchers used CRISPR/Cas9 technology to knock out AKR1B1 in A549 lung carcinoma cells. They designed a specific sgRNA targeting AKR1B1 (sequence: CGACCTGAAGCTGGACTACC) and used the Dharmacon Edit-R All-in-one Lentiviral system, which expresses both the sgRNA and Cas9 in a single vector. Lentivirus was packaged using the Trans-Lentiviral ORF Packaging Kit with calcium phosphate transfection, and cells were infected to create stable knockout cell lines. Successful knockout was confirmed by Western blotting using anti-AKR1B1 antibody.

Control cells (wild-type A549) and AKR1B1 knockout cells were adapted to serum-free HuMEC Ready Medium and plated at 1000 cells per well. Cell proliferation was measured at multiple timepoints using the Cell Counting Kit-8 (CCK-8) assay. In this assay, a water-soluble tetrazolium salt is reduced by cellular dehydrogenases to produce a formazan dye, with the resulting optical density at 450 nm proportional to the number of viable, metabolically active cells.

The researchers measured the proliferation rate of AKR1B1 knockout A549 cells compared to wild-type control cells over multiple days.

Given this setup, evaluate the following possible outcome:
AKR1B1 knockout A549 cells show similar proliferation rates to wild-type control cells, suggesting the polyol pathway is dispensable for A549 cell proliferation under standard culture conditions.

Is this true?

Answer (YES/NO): NO